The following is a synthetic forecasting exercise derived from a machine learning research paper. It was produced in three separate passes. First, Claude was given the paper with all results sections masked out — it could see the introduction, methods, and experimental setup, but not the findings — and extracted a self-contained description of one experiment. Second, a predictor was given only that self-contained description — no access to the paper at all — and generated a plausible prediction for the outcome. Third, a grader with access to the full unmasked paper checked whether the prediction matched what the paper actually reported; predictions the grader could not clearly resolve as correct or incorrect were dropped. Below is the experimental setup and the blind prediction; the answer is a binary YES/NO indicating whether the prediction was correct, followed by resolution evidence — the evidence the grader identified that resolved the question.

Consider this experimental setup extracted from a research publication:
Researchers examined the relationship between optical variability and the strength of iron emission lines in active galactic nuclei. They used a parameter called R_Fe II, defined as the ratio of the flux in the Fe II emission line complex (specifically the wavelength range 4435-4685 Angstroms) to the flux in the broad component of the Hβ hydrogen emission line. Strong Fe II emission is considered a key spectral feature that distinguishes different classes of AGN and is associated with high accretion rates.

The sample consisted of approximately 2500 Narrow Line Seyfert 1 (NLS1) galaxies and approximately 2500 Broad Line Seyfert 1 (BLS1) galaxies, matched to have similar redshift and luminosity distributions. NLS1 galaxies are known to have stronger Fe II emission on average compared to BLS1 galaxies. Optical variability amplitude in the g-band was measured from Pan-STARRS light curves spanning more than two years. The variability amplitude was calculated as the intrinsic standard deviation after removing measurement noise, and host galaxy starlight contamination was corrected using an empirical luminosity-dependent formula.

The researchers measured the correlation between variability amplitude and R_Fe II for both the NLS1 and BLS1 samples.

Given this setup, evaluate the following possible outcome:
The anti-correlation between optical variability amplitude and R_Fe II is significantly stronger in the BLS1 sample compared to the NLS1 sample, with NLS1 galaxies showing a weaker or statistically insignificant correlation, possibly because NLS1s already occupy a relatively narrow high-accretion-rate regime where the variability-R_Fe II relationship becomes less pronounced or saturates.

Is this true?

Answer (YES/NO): NO